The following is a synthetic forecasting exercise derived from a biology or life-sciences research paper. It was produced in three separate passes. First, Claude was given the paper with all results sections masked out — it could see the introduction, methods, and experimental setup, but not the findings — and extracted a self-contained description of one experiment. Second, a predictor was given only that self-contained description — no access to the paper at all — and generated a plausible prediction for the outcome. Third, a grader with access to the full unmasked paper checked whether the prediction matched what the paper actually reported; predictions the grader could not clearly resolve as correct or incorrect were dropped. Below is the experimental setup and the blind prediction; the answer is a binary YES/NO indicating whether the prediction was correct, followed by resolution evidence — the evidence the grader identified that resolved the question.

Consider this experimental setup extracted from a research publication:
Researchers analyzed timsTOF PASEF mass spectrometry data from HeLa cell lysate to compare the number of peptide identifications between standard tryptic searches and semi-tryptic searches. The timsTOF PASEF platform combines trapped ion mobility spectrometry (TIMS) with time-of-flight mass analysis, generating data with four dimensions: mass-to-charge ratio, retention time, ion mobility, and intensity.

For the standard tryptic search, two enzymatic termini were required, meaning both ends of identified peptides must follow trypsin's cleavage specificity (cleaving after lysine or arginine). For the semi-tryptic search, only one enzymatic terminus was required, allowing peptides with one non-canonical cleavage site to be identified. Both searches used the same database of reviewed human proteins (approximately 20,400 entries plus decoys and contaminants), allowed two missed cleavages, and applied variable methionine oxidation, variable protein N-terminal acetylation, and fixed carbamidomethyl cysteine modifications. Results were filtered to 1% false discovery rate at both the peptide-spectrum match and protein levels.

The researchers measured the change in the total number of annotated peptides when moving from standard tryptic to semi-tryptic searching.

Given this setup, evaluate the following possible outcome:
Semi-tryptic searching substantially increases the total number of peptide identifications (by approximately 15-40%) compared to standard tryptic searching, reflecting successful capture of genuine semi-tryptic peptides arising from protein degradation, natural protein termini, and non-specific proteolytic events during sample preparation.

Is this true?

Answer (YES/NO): NO